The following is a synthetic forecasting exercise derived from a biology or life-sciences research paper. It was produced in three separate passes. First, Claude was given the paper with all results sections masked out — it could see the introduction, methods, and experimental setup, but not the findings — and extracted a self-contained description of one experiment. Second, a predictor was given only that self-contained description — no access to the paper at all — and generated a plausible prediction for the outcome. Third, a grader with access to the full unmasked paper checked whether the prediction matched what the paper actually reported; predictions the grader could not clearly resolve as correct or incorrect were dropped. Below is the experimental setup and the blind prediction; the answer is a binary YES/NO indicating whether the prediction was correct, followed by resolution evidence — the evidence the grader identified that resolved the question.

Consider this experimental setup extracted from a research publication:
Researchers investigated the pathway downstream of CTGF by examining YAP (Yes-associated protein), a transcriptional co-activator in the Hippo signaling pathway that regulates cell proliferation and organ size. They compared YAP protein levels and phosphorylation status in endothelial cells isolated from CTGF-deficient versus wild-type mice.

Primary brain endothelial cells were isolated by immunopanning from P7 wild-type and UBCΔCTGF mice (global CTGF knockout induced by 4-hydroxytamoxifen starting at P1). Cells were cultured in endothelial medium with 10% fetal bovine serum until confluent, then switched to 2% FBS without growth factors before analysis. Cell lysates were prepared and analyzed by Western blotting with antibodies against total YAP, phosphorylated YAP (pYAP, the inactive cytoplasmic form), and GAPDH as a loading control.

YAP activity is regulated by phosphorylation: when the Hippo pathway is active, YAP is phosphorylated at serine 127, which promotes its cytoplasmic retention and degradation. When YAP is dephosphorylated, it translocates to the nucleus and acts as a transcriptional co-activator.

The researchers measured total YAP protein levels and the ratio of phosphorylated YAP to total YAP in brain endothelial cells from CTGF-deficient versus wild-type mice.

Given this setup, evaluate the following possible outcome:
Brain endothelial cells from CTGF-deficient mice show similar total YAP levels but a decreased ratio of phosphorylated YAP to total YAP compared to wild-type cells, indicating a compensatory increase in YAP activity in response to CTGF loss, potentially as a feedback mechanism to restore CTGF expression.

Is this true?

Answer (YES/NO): NO